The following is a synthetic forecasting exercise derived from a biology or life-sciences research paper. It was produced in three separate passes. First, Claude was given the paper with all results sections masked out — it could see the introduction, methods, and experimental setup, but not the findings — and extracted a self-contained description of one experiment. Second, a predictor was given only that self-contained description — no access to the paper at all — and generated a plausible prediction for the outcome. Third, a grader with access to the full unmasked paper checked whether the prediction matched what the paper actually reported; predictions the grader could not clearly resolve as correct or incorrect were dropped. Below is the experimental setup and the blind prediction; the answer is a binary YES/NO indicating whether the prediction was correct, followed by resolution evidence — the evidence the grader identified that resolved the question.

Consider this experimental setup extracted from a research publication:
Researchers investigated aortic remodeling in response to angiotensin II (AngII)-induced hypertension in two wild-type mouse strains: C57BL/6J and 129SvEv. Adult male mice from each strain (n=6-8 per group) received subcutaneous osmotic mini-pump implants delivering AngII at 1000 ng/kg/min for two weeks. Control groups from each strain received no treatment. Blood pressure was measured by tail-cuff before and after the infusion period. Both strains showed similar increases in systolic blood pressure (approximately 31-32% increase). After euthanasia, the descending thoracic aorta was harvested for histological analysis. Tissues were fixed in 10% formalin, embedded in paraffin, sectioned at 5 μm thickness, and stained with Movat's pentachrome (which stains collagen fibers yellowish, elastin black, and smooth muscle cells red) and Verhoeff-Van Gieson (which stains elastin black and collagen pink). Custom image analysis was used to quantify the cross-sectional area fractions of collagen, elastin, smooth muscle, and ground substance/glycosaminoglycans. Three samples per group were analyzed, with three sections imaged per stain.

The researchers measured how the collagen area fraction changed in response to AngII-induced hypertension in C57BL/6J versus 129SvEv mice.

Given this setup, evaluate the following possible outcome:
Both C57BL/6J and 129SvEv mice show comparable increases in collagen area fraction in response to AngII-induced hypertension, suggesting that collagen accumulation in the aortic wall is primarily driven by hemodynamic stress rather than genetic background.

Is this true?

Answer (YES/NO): NO